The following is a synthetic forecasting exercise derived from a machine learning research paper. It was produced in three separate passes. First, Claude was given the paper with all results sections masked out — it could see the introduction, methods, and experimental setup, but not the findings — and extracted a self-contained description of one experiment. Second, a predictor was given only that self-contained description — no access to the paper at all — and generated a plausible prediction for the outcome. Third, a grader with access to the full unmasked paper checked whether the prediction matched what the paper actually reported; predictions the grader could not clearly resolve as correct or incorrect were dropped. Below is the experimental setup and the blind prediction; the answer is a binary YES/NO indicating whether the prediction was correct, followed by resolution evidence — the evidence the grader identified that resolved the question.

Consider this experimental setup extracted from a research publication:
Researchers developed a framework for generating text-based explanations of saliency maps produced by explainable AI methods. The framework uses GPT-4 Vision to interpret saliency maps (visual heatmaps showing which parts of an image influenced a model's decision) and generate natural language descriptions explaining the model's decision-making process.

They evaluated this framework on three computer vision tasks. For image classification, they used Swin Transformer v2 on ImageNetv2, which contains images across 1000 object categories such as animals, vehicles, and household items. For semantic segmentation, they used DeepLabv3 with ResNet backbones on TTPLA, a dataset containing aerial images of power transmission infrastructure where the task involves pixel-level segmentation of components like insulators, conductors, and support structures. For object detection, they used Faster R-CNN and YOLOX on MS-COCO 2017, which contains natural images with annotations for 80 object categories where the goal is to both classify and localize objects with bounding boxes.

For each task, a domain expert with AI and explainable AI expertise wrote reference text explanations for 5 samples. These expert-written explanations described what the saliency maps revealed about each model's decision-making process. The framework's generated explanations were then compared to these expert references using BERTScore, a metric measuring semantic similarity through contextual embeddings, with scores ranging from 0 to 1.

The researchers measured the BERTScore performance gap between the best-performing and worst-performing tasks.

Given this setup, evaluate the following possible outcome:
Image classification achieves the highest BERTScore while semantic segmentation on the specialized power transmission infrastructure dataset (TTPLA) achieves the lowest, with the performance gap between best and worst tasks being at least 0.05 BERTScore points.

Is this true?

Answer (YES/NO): YES